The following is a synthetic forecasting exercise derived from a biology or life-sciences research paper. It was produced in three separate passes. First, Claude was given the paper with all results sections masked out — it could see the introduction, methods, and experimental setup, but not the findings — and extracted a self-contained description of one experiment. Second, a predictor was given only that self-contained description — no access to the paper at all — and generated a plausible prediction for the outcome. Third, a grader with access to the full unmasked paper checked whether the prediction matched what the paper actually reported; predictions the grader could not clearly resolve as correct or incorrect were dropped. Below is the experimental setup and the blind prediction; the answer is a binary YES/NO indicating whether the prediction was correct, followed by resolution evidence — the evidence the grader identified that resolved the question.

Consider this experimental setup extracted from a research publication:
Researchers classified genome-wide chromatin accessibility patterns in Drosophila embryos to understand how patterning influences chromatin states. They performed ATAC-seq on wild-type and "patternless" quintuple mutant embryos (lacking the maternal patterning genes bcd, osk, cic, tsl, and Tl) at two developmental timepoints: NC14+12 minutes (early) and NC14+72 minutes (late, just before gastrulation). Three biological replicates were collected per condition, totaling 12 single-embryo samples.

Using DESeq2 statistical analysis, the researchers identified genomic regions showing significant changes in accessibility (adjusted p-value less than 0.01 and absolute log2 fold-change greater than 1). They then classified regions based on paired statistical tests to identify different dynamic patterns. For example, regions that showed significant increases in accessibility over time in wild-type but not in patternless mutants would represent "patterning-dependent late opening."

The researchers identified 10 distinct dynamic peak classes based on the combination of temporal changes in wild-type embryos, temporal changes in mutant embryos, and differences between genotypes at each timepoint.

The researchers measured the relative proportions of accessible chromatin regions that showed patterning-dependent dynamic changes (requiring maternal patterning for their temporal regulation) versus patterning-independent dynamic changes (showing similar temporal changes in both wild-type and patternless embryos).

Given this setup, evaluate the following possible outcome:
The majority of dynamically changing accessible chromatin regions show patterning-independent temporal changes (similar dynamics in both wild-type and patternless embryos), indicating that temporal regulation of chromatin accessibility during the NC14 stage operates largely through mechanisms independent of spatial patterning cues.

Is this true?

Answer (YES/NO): YES